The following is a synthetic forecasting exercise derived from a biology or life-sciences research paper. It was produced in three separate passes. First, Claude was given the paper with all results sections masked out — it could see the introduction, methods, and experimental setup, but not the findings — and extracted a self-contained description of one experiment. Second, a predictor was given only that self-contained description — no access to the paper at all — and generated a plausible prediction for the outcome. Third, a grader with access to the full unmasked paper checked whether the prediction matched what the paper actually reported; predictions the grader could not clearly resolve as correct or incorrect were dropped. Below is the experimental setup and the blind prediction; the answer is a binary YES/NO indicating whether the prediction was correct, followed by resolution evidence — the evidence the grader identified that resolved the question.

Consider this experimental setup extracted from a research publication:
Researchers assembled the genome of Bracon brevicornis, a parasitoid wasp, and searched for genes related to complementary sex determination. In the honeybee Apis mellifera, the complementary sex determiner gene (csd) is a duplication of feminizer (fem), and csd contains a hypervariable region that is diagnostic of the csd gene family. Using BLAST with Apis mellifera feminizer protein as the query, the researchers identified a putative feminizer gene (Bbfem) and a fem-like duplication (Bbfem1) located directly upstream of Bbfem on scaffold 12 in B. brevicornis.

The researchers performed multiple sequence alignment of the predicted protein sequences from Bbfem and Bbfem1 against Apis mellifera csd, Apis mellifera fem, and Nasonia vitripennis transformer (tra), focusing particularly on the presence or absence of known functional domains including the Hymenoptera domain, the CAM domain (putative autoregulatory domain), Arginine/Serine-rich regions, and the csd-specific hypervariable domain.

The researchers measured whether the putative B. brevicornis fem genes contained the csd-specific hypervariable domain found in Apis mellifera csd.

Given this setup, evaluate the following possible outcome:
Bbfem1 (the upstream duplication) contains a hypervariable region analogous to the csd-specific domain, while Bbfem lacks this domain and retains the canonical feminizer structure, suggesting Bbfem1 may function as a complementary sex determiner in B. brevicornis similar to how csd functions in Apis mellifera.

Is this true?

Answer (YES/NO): NO